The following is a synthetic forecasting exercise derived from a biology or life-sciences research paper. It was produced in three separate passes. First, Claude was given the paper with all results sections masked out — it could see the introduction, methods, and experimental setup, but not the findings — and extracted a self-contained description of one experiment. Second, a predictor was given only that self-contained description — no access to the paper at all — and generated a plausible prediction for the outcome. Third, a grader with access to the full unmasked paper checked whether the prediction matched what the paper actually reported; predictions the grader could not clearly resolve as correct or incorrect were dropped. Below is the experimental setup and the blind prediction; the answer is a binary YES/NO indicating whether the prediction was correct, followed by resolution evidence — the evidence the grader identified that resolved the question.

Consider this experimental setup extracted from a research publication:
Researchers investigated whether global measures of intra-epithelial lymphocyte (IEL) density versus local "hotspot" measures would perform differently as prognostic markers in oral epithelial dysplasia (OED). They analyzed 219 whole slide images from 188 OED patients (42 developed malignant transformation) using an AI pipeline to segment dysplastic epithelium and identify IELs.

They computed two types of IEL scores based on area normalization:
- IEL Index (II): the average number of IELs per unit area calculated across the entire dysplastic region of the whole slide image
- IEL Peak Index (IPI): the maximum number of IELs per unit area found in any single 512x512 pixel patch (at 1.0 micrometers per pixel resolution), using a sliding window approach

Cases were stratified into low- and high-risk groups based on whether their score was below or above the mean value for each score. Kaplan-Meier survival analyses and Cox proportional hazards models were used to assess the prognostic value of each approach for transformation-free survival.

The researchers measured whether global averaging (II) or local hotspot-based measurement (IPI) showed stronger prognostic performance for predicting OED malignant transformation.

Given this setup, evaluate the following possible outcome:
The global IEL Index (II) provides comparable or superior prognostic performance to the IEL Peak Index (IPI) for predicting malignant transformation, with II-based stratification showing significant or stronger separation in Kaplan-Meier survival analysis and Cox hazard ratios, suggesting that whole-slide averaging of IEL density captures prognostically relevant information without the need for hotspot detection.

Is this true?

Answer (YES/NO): YES